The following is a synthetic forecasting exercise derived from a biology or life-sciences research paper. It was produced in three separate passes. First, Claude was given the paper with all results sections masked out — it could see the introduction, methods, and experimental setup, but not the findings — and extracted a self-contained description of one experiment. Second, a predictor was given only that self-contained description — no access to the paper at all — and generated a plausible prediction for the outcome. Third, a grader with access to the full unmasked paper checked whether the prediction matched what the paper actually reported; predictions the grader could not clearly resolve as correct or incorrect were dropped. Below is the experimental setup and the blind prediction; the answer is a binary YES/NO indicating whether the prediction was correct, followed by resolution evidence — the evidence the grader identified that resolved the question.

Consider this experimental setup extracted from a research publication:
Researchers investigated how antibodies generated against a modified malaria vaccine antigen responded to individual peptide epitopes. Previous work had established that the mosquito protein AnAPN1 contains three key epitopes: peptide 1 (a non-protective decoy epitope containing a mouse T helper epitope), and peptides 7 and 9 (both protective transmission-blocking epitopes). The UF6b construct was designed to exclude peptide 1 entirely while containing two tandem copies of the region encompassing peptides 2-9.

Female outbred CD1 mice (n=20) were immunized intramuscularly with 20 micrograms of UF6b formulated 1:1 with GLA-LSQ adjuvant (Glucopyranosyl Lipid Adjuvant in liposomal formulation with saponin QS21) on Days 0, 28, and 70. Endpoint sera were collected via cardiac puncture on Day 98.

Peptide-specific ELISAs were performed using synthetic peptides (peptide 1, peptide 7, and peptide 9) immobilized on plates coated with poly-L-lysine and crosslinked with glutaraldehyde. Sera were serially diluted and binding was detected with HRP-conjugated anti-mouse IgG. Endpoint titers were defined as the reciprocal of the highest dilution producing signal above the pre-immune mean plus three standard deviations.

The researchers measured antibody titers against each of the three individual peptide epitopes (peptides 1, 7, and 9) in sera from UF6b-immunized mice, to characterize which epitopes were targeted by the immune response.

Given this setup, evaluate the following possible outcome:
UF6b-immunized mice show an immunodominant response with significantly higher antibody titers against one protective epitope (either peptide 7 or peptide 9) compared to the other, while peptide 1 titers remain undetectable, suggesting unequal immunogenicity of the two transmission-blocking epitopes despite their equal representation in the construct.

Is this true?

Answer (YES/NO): YES